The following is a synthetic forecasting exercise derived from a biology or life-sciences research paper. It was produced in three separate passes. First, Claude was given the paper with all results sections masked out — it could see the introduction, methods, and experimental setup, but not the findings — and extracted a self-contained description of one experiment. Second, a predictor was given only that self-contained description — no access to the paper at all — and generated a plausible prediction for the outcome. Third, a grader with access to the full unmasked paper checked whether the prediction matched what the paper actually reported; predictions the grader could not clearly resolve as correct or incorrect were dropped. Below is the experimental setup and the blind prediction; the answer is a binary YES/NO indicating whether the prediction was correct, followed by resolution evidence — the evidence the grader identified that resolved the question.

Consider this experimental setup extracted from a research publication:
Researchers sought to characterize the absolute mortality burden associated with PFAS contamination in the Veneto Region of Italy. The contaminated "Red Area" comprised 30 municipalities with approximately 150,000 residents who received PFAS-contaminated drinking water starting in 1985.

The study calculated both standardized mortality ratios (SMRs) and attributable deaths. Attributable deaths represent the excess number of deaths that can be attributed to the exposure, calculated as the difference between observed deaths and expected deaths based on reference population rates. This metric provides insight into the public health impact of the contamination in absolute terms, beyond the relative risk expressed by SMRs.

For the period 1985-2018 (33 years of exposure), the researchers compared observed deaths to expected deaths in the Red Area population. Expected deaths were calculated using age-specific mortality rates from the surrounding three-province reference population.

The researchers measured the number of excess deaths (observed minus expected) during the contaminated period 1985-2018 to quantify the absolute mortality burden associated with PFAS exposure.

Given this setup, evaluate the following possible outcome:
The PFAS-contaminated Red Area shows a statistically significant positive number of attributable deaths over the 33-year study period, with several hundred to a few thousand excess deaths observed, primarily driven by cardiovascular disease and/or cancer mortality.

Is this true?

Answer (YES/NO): YES